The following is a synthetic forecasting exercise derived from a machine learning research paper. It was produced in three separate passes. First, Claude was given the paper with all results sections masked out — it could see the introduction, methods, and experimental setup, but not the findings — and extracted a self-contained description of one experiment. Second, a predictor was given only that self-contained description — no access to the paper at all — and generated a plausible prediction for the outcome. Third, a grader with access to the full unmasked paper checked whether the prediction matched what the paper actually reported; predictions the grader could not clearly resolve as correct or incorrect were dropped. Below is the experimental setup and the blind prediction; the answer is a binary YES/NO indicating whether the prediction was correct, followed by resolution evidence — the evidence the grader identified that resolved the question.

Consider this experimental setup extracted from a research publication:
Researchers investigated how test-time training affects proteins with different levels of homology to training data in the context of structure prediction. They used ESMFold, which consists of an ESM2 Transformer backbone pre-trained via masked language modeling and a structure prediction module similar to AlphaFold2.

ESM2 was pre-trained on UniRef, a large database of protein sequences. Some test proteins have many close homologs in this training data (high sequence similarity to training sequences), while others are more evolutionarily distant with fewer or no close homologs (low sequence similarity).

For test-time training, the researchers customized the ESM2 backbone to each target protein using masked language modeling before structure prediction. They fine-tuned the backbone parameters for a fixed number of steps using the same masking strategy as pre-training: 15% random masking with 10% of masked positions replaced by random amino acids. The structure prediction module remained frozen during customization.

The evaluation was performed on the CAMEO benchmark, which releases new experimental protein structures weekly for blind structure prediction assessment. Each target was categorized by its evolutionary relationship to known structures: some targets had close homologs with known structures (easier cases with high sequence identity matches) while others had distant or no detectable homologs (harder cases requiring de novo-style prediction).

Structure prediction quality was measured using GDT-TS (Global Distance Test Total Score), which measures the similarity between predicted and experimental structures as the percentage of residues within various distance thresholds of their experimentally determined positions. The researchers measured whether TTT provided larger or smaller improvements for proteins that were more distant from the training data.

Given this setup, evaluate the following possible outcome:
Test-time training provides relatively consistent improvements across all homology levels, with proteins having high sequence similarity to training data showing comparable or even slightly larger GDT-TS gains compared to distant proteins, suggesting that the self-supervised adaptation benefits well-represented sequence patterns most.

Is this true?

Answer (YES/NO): NO